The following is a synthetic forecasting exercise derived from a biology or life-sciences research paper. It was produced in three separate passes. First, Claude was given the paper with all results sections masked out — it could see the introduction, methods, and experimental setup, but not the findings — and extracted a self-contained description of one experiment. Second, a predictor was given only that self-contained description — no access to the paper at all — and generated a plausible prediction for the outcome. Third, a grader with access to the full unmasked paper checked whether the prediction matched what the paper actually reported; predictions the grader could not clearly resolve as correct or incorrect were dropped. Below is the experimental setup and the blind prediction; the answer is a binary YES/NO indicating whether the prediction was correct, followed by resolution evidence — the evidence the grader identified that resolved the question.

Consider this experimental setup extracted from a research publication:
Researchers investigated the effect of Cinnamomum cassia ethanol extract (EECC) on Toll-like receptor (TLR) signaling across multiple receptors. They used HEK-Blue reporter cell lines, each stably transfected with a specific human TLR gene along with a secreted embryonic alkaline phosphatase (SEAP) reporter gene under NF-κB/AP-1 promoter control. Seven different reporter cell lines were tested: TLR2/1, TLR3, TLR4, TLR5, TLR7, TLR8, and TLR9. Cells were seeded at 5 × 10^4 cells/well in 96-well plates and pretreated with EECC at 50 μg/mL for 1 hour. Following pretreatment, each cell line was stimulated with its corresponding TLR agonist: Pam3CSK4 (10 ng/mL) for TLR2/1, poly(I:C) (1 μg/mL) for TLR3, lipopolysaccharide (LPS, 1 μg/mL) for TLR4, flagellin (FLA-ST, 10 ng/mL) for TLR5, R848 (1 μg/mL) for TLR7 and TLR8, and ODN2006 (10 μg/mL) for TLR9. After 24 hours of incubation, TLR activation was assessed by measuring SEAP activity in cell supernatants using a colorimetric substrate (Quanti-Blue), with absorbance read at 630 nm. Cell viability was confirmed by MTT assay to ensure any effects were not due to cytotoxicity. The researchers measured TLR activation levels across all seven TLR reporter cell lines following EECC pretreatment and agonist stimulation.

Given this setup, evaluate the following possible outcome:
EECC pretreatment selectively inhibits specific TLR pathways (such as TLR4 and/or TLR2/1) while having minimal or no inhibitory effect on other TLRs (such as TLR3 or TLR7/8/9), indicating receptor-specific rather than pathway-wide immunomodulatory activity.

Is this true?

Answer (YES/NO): NO